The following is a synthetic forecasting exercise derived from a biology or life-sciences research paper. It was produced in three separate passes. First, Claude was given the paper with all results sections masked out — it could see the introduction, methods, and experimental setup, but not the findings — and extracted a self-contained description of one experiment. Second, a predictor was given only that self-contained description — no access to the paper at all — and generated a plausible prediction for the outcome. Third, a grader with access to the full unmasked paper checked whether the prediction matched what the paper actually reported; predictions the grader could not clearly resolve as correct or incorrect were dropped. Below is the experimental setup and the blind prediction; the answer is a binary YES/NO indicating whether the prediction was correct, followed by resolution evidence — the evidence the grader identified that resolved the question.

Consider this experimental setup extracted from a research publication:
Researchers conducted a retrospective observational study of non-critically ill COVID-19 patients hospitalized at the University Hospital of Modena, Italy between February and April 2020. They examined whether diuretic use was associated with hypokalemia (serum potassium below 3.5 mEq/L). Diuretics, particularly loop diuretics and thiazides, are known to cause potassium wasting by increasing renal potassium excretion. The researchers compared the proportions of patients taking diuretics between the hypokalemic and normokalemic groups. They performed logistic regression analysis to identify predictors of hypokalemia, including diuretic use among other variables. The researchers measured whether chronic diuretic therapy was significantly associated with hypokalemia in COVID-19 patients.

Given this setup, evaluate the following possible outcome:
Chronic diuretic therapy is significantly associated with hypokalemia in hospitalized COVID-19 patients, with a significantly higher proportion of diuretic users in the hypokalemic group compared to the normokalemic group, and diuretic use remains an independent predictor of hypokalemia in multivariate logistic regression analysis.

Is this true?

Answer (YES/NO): YES